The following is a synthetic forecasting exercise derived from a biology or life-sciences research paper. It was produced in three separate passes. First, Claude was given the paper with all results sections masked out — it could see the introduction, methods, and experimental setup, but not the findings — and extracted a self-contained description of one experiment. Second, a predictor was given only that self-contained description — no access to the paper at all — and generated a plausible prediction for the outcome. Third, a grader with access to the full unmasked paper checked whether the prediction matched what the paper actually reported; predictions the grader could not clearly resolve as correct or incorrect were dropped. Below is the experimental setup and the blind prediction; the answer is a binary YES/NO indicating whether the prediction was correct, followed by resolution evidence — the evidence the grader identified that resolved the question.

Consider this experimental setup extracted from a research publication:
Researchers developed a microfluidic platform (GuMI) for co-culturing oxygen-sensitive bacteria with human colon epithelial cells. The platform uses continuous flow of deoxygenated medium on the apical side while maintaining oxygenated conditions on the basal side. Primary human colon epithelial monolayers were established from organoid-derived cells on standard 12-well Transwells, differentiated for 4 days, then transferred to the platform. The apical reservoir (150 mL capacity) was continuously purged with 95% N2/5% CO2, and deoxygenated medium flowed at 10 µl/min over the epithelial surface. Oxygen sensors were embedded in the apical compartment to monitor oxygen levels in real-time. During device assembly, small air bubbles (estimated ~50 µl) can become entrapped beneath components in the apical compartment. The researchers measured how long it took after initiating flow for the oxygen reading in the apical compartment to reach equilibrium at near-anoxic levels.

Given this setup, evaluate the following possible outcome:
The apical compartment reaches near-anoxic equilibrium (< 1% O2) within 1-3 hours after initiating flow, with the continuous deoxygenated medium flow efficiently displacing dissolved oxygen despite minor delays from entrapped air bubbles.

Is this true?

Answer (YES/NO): NO